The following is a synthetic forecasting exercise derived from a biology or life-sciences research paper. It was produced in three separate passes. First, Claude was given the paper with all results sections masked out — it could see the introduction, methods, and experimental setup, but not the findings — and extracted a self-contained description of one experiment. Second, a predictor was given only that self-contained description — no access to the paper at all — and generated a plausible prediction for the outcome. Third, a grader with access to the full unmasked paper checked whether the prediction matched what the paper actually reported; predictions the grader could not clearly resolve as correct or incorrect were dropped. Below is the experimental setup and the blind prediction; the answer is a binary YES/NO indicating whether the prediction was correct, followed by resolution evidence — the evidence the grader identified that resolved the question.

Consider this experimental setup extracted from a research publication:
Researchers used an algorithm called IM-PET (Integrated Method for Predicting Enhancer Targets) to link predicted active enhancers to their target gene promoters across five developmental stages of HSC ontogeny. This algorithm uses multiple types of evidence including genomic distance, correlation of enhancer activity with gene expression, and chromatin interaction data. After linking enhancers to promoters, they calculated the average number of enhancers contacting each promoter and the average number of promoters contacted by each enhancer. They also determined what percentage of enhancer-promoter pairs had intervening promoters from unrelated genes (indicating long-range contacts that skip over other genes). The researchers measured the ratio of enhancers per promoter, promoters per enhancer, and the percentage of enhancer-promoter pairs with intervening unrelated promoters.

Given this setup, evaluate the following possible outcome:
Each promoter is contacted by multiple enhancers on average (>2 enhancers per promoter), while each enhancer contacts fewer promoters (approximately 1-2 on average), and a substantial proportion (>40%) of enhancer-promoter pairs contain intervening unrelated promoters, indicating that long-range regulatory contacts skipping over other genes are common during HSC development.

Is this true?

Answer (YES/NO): NO